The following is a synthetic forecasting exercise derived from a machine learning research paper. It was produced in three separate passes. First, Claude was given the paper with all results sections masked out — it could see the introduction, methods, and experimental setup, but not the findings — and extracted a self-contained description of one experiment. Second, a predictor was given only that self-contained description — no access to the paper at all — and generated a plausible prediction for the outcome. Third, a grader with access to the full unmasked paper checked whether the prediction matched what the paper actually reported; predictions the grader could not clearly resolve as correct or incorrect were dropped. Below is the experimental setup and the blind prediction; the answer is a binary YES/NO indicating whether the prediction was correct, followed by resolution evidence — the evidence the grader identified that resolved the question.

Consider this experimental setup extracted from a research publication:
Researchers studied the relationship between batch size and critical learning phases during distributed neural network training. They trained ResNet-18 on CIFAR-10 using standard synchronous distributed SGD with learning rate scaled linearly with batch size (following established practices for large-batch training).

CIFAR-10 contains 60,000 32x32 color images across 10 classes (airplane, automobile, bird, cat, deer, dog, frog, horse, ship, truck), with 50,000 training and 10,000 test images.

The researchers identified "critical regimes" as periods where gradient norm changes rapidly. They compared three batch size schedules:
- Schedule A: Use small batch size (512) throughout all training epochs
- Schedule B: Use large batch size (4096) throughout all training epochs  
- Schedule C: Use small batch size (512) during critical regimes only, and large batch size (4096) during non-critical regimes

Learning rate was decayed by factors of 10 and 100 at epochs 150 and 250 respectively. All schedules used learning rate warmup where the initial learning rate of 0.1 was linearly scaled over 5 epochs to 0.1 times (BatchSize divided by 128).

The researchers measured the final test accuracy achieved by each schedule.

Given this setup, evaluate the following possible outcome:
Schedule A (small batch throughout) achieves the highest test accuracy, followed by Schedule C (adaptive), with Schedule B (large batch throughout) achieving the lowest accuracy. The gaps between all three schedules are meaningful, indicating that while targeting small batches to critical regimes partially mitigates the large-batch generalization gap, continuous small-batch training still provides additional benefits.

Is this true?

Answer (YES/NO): NO